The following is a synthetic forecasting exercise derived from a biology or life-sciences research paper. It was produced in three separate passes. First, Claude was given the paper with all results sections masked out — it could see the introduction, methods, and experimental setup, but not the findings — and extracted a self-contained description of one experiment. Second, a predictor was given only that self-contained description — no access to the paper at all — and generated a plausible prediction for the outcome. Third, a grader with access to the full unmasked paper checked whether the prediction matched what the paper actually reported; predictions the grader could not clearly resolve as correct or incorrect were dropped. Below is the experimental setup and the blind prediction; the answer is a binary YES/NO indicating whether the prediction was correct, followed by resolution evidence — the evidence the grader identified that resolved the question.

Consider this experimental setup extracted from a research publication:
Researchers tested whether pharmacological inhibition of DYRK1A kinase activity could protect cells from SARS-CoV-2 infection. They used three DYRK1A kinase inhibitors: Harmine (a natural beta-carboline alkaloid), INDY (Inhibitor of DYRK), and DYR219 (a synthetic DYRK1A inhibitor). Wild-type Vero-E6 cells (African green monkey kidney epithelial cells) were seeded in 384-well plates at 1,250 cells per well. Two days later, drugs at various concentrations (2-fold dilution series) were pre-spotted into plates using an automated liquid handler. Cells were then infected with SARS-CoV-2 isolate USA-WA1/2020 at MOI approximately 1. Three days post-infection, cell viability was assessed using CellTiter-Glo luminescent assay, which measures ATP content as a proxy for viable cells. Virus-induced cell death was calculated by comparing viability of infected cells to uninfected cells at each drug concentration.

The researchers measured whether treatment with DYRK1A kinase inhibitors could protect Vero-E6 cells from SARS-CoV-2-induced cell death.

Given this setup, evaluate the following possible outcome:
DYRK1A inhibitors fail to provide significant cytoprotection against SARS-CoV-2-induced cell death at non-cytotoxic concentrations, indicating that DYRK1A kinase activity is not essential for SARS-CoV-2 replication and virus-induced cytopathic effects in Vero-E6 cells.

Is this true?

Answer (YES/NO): YES